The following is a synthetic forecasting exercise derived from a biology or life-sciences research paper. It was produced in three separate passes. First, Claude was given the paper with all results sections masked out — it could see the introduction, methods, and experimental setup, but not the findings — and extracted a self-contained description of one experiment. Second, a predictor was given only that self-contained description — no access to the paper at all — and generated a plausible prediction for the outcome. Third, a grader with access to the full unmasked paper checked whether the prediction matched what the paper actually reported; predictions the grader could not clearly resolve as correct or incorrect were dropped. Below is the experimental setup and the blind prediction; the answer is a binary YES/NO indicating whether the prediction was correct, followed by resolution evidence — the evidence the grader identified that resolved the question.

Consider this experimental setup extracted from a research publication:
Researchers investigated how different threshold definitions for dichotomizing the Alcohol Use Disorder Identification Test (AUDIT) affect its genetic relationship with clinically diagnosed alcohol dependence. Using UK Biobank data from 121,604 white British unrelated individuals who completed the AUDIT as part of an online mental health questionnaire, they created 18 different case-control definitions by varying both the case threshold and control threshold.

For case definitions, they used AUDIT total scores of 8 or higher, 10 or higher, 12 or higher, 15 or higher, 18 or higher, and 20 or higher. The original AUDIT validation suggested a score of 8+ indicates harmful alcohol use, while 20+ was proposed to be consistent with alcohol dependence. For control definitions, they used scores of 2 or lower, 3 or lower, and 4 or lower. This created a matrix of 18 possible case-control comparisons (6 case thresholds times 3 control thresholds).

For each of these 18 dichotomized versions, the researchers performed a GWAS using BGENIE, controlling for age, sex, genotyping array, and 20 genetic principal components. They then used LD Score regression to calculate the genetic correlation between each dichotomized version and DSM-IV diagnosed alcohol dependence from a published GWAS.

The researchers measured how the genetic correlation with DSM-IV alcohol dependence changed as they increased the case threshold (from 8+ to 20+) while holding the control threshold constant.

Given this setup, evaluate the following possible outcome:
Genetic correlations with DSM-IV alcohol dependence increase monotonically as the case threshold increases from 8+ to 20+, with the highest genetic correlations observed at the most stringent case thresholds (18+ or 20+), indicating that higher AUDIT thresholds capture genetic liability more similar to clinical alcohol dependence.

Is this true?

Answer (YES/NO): YES